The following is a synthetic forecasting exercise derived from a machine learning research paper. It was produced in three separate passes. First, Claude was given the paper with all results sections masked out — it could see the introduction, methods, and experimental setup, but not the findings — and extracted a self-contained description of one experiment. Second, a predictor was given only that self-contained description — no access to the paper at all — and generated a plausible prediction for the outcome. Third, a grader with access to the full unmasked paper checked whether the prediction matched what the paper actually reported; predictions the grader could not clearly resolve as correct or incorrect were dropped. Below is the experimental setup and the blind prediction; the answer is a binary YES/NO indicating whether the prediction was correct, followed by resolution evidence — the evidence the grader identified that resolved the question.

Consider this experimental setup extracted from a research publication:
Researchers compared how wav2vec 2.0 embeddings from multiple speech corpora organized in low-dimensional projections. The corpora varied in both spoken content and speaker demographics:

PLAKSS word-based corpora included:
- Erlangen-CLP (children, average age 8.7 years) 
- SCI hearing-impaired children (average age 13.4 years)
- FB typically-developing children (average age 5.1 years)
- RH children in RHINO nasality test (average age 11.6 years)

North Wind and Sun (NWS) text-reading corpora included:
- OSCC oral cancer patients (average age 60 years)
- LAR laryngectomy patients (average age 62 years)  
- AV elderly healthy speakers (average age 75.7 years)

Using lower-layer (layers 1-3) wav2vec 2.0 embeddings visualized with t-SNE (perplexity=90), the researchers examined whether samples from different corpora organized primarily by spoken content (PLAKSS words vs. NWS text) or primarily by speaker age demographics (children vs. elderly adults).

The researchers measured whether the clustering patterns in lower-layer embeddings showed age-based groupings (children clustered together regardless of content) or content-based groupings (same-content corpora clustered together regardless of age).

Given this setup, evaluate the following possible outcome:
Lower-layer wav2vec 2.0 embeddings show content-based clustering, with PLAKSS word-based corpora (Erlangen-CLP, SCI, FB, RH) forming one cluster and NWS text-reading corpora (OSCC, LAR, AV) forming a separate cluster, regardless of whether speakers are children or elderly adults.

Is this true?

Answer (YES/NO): NO